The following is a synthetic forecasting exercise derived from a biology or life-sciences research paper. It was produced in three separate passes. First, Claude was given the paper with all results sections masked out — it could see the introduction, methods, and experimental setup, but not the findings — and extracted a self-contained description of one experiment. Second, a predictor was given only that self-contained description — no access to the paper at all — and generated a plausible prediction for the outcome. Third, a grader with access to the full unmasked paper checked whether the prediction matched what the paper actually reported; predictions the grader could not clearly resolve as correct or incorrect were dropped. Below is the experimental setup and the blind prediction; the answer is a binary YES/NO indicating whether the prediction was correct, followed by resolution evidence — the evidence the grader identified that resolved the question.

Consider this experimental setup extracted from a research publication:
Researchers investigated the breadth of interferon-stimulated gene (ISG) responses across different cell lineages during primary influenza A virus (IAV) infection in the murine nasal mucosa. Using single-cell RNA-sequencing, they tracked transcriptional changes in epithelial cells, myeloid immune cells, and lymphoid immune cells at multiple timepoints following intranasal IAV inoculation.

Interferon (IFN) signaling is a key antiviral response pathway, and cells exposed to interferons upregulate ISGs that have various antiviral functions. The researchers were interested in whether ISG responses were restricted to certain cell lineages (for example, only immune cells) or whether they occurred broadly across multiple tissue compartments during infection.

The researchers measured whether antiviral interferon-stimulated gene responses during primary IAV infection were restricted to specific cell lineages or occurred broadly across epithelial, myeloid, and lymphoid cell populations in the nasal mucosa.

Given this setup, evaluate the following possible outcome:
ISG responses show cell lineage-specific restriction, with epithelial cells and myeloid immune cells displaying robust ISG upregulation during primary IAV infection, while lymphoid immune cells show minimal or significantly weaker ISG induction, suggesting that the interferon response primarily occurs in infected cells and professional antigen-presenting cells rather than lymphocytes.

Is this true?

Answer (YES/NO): NO